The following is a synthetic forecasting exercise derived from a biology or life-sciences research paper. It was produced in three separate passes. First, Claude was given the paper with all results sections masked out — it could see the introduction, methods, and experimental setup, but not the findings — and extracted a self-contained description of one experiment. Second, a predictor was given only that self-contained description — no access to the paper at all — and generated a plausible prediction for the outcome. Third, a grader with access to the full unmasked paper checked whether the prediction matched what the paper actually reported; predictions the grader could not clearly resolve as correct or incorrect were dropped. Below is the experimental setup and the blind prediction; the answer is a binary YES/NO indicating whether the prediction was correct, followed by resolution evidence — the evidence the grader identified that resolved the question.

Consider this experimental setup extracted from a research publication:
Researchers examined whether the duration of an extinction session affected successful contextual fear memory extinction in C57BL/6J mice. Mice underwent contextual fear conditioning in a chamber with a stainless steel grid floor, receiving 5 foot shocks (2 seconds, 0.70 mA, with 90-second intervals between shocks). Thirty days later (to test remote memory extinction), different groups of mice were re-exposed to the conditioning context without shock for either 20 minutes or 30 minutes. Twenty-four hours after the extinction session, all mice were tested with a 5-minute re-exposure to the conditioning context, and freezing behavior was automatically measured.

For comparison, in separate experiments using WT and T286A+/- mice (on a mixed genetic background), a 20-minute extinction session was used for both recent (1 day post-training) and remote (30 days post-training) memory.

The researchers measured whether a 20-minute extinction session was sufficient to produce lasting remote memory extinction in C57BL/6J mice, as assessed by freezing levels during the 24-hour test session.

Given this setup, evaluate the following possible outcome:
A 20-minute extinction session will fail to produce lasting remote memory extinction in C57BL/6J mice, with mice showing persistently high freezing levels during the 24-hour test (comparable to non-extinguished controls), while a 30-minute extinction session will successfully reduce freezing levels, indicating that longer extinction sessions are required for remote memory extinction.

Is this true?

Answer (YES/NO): YES